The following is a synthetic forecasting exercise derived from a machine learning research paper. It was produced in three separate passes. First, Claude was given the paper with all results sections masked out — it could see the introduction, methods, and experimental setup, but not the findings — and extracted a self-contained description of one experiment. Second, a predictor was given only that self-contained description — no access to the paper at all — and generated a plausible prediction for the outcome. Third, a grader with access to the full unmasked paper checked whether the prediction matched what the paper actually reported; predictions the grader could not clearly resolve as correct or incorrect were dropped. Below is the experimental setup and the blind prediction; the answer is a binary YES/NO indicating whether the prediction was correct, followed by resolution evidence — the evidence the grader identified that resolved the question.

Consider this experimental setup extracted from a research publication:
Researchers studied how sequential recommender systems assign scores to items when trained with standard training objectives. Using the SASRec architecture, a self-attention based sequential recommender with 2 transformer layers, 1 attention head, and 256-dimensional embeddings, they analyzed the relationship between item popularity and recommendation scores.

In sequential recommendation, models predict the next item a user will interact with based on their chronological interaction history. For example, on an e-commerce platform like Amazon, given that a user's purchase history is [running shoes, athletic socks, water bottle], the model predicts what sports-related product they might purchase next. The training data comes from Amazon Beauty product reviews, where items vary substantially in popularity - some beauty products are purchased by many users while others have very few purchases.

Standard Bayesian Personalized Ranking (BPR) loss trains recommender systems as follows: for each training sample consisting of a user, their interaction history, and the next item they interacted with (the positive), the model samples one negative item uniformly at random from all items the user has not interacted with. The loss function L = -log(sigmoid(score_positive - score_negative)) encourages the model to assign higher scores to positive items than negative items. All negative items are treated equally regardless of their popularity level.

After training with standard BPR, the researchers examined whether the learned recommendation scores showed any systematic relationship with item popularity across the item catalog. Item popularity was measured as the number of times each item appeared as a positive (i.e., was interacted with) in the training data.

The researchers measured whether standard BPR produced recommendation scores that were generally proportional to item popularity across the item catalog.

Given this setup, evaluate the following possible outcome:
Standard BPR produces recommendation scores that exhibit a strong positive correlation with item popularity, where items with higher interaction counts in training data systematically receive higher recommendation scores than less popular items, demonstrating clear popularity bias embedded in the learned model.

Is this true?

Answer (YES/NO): NO